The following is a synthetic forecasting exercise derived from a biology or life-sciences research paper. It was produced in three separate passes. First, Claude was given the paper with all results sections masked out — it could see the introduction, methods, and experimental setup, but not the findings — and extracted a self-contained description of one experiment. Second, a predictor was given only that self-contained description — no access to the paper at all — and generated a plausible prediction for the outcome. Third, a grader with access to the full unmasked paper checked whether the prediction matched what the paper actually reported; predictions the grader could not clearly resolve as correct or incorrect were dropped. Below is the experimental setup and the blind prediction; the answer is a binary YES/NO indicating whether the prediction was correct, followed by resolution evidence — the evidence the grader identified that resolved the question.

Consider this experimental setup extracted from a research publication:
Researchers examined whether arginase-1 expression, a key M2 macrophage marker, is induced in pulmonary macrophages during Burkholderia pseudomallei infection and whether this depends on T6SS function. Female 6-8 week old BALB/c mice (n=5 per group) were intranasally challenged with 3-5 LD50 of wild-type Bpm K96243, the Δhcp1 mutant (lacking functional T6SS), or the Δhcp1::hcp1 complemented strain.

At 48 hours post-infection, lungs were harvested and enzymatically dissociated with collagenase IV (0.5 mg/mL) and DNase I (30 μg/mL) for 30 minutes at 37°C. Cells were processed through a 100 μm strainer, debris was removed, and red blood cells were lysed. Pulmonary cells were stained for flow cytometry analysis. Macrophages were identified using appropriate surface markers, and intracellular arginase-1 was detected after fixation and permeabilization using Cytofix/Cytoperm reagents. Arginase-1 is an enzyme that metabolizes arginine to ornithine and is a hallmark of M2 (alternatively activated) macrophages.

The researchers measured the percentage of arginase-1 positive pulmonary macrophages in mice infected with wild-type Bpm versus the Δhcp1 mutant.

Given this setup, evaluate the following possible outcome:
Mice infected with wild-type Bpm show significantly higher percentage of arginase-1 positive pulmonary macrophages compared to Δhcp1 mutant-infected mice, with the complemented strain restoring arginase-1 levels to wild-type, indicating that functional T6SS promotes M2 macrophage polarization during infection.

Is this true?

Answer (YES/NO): NO